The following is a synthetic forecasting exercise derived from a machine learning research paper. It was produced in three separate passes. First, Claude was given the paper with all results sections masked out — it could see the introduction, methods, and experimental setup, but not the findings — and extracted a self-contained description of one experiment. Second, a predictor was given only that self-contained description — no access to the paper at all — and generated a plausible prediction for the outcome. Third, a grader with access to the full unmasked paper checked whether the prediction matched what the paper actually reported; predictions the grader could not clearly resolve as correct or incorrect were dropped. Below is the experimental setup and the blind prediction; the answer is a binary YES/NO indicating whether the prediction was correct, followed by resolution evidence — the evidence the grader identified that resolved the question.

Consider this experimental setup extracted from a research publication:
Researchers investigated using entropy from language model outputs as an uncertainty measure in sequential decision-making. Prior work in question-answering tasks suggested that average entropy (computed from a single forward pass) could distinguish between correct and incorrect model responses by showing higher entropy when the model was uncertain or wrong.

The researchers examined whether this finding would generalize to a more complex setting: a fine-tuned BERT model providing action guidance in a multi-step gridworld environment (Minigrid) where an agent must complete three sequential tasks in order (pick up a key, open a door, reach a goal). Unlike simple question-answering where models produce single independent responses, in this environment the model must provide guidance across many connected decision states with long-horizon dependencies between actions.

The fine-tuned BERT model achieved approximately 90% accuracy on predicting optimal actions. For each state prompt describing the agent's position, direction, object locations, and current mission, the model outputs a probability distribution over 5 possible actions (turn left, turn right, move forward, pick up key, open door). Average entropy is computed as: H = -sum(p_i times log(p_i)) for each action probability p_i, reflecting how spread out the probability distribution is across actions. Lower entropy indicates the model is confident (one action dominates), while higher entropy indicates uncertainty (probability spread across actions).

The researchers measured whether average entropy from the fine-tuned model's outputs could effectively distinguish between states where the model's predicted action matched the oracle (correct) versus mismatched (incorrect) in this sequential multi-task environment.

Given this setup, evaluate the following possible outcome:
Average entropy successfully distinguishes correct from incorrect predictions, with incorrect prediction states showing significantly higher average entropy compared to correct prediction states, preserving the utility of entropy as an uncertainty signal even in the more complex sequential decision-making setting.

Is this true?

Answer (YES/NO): YES